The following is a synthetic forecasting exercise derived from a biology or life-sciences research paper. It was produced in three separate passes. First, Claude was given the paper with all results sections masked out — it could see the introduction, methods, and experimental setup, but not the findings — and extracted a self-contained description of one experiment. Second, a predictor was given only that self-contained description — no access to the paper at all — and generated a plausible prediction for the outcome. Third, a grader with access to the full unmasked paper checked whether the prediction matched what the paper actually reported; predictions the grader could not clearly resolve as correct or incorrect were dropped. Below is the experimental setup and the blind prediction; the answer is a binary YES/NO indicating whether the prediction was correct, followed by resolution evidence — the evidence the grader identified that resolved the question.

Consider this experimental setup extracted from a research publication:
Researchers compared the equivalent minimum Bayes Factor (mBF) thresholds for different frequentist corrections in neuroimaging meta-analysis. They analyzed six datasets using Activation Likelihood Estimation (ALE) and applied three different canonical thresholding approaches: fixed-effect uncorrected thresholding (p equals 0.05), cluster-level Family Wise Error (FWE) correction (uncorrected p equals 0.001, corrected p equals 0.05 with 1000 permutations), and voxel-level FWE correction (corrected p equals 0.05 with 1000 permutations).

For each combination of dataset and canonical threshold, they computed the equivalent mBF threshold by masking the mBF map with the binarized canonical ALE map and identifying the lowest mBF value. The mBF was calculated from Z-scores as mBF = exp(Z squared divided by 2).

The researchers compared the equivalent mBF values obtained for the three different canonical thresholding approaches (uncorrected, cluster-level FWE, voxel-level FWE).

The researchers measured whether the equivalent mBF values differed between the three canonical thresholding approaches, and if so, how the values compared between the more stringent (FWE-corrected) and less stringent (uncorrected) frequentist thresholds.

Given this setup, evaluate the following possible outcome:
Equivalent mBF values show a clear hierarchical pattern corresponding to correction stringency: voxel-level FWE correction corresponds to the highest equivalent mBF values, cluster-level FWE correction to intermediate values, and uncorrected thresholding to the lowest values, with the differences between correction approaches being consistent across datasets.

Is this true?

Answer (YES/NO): YES